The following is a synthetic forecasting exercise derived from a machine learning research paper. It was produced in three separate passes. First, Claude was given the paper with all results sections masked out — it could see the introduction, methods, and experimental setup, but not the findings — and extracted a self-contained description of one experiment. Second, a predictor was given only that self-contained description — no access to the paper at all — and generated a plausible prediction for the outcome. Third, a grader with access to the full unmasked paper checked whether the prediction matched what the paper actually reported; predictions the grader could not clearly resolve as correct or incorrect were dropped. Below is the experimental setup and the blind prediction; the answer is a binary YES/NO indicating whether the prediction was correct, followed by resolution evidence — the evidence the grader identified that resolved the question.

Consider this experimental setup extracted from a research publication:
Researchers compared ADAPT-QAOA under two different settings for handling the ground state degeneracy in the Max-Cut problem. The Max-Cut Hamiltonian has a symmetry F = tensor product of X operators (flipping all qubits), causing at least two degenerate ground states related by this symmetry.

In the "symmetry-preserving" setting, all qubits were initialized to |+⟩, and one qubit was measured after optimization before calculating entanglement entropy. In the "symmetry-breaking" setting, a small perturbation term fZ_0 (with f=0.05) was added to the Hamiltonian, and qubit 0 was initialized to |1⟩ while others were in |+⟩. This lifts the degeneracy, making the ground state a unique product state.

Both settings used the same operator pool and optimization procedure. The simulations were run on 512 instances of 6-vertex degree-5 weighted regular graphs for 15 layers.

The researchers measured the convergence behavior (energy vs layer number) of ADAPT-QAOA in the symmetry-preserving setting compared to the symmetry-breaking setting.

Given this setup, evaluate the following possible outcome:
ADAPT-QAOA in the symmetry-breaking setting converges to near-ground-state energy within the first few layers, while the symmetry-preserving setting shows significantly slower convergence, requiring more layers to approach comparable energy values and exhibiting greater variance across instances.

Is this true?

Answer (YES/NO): NO